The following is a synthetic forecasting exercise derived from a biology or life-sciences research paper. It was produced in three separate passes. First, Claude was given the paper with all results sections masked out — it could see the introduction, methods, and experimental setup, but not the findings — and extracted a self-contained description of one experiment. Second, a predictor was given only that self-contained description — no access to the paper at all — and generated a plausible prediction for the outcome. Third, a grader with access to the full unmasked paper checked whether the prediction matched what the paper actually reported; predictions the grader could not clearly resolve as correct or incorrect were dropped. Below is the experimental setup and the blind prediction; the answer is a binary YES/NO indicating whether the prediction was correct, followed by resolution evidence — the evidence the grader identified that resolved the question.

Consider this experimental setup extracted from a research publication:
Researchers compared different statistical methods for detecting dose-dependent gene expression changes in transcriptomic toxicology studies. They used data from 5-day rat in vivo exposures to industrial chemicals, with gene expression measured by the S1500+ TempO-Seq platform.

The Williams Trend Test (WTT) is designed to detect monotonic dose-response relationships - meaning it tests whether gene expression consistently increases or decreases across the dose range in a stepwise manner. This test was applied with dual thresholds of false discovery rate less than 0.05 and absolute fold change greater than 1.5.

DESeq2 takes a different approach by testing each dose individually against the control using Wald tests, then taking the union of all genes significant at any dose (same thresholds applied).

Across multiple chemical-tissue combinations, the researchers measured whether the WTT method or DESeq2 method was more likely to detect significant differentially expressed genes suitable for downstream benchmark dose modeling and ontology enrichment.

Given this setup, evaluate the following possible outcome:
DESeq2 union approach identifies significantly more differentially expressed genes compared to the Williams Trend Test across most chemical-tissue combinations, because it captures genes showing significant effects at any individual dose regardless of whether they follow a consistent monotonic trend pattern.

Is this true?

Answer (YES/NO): YES